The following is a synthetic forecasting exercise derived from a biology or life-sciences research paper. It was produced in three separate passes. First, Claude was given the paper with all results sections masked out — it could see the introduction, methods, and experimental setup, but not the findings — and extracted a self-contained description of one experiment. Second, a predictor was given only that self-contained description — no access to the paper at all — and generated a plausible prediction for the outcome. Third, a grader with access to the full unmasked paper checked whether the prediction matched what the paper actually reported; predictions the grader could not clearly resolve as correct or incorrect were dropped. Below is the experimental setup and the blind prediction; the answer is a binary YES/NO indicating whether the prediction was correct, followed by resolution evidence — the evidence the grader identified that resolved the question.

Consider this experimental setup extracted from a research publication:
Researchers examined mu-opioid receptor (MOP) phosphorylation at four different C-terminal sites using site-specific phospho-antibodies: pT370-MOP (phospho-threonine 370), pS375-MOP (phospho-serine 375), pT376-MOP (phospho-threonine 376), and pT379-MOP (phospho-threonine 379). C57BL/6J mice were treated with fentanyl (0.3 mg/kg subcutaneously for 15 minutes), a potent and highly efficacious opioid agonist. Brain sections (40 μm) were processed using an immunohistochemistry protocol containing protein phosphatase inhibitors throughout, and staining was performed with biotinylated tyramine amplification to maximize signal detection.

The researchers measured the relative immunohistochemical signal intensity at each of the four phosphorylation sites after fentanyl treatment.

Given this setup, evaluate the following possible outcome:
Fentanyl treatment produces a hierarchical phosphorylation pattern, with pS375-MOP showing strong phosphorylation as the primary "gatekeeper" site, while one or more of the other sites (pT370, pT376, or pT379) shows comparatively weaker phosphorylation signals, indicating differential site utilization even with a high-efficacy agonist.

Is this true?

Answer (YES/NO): NO